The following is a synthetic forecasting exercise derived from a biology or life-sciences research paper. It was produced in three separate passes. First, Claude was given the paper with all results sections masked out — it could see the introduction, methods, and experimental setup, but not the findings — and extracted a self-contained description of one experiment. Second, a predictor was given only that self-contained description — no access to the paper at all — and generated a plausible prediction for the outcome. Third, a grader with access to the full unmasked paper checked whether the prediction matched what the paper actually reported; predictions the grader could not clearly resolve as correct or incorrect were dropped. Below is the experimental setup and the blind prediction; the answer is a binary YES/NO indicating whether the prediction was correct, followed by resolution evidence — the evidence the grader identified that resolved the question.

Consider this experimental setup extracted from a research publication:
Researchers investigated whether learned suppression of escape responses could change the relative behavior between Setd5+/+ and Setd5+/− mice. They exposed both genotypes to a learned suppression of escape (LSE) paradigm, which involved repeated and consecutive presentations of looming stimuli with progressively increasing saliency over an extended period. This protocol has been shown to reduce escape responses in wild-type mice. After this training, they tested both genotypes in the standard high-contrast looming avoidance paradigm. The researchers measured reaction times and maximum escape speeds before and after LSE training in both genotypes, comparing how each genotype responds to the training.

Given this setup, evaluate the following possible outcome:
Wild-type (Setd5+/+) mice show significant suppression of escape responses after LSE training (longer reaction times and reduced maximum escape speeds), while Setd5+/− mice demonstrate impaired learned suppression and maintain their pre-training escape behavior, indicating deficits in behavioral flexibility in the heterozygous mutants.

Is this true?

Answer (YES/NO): NO